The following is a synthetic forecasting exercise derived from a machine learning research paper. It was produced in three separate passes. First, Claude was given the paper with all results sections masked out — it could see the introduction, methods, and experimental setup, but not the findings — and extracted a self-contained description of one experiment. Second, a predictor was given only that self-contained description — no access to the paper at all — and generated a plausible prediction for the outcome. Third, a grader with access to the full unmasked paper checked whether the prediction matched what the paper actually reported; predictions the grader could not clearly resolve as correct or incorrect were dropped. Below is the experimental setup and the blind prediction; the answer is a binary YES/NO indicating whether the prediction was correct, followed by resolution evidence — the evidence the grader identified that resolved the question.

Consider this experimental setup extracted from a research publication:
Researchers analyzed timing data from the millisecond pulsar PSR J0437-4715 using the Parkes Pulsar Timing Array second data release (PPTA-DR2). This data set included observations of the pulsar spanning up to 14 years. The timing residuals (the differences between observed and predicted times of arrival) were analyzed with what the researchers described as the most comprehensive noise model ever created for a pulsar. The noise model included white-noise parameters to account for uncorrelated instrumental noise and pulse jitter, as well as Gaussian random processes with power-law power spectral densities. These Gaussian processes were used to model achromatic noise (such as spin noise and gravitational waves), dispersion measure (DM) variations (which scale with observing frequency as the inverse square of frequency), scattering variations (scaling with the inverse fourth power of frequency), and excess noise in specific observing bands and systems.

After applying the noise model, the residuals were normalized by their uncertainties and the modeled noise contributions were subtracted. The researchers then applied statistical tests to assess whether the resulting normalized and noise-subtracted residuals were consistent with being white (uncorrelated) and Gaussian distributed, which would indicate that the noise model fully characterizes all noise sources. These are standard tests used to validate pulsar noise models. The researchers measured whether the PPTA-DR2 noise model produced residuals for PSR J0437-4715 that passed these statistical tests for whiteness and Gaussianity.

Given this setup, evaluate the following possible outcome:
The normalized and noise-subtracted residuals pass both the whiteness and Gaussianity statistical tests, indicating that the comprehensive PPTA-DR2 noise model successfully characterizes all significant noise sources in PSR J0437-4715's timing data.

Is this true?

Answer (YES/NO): NO